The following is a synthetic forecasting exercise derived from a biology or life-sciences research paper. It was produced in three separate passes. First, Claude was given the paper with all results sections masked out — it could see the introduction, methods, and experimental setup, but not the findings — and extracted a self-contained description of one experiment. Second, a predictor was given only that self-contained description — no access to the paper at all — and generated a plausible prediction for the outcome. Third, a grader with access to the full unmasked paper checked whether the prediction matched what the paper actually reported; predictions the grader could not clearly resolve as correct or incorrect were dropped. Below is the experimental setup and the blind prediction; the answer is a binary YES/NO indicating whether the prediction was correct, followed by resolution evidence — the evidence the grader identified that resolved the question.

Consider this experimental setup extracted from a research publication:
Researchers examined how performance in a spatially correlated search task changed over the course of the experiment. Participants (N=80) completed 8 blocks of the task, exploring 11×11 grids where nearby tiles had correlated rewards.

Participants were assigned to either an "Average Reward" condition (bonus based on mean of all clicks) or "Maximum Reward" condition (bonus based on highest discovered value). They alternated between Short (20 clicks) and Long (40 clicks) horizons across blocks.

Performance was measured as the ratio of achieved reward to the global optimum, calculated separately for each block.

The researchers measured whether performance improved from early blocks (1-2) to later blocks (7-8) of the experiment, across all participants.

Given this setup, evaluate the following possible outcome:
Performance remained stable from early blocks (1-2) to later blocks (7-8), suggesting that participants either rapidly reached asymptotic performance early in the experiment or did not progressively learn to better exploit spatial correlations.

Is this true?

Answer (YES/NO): YES